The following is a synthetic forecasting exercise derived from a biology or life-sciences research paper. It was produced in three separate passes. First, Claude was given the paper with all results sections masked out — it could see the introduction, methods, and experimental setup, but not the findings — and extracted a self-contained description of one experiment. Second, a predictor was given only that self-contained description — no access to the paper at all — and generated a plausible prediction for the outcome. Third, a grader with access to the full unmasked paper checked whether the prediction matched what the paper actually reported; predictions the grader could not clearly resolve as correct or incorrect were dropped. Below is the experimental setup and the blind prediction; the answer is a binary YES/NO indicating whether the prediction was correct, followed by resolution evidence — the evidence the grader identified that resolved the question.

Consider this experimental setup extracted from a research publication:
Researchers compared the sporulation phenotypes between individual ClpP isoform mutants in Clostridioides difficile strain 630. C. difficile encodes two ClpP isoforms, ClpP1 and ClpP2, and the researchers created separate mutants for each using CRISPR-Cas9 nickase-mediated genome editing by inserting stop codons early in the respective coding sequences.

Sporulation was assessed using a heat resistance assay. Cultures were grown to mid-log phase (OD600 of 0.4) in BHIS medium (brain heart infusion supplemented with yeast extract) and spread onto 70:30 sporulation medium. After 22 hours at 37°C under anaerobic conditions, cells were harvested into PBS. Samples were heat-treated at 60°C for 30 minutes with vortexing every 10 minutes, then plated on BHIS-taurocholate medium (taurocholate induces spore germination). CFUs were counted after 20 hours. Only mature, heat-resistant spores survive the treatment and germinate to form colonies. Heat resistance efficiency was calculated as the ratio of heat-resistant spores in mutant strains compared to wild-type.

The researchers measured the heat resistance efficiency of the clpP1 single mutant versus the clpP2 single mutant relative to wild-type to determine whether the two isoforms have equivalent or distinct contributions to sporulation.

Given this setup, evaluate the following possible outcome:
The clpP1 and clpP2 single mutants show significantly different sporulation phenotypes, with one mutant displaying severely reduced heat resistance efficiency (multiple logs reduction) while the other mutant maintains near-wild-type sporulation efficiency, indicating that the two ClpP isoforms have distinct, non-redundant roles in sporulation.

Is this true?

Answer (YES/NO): NO